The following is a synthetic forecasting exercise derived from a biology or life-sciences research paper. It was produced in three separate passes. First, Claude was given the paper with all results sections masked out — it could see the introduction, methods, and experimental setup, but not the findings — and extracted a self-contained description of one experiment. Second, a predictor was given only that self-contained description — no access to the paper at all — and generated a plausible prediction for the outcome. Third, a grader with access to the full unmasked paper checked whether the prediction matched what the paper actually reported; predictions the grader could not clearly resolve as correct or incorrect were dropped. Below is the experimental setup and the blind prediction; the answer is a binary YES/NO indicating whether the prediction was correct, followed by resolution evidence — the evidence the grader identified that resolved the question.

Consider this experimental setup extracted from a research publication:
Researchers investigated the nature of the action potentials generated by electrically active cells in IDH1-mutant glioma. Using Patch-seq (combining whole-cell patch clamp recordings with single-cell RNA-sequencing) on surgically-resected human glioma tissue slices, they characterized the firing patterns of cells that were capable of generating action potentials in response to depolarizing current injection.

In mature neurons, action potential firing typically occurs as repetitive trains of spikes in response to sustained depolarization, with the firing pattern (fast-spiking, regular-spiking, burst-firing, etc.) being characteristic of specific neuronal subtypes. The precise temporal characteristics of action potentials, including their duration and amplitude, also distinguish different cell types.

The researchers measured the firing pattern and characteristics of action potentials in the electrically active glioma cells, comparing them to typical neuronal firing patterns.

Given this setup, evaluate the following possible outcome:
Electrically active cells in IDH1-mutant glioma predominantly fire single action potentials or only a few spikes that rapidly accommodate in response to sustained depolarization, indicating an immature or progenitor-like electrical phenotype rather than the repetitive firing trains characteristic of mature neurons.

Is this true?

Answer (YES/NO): YES